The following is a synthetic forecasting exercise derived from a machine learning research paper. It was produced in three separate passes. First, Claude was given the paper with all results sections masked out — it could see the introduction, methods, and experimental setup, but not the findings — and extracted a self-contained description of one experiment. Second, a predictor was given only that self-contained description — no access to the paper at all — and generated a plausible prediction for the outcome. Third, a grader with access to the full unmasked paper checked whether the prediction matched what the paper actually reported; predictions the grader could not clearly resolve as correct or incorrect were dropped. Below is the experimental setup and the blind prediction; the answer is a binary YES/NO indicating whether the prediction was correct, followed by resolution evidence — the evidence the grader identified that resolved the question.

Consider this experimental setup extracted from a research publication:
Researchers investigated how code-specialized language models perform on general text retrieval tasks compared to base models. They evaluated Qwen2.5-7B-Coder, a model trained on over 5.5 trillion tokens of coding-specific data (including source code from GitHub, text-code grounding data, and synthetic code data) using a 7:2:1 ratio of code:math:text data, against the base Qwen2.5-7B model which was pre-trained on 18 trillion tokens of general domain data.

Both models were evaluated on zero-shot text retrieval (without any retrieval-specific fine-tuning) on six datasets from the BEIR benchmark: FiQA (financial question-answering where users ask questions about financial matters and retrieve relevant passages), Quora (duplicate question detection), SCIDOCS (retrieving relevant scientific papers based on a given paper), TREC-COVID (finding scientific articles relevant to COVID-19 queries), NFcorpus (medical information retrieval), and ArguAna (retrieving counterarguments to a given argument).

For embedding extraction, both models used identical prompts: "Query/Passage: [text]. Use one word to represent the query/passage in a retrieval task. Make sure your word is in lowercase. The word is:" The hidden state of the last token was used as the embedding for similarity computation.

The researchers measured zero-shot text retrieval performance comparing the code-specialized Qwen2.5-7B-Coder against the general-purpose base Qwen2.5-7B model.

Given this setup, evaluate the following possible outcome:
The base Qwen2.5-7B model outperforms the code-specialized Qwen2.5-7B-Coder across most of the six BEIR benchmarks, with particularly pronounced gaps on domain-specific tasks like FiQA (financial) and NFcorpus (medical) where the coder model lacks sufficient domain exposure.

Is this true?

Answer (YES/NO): NO